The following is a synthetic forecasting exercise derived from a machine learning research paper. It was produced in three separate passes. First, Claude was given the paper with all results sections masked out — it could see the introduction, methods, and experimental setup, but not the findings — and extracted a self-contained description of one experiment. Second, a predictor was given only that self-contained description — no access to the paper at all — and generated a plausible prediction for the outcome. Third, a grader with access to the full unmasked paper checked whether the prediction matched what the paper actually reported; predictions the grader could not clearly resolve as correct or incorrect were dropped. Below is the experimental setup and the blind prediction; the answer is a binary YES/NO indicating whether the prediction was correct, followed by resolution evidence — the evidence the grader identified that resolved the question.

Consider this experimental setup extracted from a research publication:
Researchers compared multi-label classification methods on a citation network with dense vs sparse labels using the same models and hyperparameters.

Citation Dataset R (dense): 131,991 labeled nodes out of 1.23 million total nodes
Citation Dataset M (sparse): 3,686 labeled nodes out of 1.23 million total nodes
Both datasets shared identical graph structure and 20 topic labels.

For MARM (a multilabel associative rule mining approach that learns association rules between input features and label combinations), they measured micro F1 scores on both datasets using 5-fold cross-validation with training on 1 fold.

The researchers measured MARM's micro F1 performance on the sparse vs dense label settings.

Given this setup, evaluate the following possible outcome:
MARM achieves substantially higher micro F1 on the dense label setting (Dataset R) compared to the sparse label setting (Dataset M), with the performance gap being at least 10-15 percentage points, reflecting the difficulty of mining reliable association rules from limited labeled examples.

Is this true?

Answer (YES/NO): NO